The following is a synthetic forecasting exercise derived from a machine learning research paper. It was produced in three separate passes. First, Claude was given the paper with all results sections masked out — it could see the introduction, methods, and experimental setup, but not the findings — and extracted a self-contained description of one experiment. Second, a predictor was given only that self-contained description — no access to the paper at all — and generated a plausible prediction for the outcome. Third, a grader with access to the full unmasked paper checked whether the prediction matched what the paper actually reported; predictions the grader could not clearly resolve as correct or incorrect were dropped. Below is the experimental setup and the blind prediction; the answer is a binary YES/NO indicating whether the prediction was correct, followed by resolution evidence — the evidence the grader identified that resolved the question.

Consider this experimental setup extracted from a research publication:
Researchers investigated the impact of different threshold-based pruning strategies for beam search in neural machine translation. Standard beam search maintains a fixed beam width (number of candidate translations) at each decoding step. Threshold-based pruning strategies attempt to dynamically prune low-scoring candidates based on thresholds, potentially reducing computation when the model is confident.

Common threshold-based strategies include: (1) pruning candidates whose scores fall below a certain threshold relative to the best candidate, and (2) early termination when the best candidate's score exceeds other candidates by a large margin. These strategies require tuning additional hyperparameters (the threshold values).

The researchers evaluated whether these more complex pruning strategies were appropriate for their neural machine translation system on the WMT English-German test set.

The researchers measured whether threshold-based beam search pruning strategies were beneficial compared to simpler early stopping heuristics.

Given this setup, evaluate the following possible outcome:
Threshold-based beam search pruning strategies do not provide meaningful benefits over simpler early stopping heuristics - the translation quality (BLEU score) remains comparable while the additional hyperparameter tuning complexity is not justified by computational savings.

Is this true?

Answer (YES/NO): NO